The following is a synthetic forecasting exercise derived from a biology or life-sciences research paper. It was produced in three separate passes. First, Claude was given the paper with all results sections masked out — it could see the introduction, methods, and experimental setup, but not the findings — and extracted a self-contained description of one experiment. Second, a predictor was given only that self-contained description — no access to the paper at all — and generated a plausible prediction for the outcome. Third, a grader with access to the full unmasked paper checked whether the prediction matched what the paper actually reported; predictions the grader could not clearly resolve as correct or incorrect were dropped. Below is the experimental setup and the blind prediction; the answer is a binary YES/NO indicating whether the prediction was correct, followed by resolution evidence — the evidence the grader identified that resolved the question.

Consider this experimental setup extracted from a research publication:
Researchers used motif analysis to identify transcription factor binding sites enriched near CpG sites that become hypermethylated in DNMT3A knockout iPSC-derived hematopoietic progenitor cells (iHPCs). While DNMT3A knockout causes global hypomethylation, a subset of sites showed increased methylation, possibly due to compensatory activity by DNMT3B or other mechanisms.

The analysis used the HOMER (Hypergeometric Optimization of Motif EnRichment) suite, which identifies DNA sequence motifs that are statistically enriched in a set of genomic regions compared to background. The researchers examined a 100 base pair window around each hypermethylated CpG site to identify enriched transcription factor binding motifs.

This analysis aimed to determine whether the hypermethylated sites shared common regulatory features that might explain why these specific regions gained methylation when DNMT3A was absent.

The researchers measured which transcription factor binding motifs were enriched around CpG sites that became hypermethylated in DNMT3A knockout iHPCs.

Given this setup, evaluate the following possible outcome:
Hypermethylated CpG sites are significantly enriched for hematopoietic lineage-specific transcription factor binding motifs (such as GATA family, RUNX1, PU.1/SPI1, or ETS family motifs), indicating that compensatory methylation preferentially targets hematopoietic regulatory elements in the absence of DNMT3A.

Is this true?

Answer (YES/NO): NO